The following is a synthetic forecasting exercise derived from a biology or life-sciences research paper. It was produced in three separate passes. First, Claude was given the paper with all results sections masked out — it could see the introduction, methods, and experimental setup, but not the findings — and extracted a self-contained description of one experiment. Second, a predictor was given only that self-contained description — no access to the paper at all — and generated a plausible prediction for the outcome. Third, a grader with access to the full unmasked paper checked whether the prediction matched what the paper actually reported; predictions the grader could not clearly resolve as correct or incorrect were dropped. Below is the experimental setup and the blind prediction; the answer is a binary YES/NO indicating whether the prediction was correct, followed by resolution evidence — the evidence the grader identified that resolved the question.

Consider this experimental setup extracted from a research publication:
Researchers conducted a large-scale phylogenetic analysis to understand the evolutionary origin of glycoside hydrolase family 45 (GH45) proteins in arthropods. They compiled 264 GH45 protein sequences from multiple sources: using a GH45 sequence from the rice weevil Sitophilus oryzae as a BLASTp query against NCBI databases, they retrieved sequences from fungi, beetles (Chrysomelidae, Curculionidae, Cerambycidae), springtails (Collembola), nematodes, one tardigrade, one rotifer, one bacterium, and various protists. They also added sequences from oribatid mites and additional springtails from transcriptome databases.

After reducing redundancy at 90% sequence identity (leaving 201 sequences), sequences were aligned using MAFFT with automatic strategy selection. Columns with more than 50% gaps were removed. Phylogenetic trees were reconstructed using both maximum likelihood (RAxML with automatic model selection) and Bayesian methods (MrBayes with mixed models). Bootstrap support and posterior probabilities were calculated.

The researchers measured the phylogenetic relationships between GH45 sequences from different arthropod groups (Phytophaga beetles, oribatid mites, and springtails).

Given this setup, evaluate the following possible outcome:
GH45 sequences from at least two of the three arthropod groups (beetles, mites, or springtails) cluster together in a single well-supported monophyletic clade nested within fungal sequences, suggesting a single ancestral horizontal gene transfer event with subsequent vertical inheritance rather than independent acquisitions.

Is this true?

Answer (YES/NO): NO